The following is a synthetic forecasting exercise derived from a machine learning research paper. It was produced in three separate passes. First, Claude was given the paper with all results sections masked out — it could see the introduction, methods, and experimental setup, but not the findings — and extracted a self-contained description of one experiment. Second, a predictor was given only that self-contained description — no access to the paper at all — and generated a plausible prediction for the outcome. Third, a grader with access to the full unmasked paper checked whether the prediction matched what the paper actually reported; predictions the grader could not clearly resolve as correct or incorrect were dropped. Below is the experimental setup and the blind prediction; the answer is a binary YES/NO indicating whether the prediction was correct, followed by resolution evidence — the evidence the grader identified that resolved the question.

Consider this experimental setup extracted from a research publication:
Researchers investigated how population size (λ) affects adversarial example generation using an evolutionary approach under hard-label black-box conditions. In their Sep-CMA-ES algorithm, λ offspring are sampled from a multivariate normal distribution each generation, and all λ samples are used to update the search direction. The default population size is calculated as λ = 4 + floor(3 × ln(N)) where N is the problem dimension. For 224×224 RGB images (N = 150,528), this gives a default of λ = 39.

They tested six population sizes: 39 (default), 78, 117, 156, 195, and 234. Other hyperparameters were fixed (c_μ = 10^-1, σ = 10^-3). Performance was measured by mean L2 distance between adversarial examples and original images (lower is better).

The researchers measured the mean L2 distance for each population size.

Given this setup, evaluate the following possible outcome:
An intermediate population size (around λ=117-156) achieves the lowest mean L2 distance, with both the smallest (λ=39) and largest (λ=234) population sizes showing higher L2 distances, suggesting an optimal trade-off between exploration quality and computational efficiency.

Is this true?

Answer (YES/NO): YES